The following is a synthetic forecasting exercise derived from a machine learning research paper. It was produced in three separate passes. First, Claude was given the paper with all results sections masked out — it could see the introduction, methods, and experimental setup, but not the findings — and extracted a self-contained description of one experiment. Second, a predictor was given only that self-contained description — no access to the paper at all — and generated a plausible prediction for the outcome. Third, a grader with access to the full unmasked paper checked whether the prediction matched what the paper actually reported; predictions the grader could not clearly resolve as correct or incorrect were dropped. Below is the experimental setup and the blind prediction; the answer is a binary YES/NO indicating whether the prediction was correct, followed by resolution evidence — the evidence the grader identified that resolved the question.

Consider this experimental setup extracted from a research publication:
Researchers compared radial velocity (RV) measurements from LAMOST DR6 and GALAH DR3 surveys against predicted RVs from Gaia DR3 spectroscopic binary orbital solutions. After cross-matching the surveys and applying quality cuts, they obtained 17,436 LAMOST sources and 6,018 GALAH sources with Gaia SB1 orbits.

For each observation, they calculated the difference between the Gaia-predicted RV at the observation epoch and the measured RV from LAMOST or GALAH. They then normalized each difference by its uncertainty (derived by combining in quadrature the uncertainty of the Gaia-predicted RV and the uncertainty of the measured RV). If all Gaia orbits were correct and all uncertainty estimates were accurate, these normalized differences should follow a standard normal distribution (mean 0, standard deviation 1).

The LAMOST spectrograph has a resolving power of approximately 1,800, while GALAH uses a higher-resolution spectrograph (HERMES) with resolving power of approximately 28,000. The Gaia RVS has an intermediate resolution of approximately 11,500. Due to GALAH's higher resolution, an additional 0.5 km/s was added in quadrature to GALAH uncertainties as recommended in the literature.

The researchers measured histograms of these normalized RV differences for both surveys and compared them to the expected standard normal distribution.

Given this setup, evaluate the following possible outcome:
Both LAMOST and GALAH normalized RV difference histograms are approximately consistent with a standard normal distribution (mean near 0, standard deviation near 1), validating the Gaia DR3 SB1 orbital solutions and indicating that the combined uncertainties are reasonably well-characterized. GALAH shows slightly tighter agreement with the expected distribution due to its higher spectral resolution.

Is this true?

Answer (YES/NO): NO